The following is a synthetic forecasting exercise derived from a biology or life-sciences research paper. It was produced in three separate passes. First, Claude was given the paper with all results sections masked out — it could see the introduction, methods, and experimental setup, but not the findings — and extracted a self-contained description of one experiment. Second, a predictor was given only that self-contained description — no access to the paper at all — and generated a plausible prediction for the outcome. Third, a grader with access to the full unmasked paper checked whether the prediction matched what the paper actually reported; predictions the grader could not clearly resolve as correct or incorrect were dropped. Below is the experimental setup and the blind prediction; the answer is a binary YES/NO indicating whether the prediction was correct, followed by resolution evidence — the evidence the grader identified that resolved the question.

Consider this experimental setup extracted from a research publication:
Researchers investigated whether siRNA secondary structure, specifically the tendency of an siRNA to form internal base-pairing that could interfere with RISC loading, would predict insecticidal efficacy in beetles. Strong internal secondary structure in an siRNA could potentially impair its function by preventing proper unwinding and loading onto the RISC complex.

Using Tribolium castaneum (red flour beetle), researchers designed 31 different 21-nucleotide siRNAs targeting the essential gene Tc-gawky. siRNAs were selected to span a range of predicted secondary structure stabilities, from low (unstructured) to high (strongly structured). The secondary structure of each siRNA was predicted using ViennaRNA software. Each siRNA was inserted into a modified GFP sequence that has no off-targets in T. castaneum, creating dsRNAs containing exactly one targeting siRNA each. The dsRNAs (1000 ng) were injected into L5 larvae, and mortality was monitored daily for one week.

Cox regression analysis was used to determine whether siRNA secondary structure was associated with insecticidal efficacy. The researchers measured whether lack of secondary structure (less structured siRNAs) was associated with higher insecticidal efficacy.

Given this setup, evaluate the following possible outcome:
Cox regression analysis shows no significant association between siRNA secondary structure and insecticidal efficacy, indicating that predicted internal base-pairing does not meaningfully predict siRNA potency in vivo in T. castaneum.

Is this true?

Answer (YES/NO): NO